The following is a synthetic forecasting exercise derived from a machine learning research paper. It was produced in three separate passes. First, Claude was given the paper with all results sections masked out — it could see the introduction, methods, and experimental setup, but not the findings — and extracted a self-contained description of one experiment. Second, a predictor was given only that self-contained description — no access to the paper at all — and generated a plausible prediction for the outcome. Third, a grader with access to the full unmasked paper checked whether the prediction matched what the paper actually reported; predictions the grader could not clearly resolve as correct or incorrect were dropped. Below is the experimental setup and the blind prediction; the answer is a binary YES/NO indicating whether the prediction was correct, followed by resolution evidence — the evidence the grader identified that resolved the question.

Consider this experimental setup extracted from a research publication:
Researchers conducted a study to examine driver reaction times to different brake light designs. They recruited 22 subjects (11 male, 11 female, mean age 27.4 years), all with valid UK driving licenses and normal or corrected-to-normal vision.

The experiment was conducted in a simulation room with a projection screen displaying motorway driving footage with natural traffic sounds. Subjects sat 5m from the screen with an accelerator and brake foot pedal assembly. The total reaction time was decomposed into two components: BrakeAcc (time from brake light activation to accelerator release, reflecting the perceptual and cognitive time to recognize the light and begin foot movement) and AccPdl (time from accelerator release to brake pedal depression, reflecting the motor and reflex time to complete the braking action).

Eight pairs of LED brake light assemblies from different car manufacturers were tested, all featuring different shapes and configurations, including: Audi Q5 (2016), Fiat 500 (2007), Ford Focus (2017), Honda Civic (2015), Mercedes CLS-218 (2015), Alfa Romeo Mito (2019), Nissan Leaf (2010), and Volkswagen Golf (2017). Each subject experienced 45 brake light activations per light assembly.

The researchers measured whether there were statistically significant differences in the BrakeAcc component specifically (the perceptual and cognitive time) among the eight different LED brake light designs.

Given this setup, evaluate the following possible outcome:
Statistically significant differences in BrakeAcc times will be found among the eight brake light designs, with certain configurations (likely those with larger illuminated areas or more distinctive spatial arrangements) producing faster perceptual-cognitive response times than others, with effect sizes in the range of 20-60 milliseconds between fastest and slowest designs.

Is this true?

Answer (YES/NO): YES